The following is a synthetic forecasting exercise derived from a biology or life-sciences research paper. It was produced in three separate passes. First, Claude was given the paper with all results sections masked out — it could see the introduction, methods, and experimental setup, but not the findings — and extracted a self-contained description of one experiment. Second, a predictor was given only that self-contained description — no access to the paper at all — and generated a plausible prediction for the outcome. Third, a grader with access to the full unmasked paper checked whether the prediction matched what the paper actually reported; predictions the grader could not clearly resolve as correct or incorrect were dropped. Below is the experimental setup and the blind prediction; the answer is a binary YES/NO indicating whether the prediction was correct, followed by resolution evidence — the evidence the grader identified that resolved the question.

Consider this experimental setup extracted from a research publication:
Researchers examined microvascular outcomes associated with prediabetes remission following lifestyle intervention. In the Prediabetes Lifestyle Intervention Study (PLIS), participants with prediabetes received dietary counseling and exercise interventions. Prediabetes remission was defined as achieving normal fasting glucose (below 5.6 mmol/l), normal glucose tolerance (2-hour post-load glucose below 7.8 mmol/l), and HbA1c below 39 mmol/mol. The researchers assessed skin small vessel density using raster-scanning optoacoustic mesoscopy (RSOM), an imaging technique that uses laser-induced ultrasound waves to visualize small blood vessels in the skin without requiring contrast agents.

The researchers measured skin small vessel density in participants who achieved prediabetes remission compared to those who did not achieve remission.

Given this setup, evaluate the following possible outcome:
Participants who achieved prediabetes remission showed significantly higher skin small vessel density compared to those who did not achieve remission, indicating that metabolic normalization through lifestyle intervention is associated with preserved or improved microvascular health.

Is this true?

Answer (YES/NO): YES